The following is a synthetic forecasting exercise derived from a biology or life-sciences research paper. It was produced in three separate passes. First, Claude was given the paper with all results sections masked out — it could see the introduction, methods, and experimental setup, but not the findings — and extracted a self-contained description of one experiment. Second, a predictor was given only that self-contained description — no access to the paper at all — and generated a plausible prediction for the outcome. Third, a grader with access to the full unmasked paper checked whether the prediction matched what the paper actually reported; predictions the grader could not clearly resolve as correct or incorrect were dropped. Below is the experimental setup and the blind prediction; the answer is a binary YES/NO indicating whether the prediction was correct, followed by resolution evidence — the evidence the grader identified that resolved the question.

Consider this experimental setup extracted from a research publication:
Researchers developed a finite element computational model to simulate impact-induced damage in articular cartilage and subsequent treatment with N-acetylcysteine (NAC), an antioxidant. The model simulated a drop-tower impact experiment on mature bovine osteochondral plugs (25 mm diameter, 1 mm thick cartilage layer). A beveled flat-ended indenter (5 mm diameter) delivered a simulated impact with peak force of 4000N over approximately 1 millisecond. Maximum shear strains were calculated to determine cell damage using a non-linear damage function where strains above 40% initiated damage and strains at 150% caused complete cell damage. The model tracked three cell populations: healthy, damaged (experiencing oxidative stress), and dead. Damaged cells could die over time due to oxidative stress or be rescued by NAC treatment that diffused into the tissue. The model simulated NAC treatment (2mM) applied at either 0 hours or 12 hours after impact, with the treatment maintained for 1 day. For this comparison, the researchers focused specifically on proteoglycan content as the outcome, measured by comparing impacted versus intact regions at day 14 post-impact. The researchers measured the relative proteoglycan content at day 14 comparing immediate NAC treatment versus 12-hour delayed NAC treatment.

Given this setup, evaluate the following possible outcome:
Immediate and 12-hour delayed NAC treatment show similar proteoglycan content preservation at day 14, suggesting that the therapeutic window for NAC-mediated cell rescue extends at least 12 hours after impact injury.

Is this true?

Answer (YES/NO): NO